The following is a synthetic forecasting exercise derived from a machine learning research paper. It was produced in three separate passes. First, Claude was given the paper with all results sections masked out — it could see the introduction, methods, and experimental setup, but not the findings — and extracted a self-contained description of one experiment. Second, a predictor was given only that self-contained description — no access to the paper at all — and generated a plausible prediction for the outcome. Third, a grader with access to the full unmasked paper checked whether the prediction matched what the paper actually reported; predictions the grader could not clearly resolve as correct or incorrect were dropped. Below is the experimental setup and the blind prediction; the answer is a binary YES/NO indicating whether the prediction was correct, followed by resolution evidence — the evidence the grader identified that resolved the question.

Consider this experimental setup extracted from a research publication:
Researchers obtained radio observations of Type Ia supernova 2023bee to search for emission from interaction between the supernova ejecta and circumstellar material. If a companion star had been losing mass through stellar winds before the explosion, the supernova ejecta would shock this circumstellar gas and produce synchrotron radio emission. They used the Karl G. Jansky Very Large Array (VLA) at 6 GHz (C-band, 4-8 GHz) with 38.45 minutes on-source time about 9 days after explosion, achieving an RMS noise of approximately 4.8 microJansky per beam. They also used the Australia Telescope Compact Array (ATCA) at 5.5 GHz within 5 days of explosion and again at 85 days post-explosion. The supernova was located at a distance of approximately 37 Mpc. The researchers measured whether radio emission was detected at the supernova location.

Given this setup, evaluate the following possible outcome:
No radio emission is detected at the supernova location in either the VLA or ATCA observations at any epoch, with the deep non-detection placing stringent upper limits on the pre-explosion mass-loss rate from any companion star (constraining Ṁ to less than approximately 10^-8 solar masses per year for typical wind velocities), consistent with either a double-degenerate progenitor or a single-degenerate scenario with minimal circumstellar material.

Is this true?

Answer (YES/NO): NO